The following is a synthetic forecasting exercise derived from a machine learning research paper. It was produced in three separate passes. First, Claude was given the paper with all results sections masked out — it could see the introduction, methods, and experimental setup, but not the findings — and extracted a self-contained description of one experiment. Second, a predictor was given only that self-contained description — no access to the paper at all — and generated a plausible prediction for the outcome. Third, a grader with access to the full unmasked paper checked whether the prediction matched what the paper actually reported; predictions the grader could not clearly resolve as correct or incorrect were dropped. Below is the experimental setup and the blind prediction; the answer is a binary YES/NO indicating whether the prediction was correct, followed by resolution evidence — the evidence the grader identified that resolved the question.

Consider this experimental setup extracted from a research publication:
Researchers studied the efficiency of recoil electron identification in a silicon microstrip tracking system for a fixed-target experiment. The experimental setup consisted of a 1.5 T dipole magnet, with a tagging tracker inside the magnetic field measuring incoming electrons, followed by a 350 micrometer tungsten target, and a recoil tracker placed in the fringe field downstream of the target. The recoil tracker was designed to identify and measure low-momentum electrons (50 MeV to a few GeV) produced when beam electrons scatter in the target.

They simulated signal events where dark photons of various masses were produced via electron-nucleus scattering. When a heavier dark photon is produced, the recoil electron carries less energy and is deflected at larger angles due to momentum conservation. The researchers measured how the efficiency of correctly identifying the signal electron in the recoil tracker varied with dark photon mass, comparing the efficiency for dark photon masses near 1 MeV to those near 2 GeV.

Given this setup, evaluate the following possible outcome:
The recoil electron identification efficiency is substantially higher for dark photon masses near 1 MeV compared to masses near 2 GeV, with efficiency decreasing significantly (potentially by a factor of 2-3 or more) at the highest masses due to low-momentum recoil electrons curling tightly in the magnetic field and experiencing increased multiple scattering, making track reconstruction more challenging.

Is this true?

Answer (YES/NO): YES